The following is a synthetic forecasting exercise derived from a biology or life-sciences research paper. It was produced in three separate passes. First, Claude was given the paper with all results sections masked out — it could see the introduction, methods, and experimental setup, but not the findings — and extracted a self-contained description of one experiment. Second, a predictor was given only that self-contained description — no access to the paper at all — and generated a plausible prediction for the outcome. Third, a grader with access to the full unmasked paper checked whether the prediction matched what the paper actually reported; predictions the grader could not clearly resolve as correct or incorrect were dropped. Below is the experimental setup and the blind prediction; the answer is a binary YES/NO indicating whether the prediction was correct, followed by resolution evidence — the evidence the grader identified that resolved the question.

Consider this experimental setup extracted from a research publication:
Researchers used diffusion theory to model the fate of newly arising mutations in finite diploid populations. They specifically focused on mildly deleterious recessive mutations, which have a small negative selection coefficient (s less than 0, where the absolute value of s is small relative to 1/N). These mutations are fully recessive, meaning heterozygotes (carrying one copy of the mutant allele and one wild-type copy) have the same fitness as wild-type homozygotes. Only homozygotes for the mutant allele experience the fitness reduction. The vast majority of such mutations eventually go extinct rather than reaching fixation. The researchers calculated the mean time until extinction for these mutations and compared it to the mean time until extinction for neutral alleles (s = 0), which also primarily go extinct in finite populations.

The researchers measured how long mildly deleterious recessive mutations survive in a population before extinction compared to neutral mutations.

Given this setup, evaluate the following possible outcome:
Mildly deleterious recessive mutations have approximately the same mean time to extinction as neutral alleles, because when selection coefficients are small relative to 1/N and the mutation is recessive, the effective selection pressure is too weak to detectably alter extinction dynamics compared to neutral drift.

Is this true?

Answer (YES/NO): NO